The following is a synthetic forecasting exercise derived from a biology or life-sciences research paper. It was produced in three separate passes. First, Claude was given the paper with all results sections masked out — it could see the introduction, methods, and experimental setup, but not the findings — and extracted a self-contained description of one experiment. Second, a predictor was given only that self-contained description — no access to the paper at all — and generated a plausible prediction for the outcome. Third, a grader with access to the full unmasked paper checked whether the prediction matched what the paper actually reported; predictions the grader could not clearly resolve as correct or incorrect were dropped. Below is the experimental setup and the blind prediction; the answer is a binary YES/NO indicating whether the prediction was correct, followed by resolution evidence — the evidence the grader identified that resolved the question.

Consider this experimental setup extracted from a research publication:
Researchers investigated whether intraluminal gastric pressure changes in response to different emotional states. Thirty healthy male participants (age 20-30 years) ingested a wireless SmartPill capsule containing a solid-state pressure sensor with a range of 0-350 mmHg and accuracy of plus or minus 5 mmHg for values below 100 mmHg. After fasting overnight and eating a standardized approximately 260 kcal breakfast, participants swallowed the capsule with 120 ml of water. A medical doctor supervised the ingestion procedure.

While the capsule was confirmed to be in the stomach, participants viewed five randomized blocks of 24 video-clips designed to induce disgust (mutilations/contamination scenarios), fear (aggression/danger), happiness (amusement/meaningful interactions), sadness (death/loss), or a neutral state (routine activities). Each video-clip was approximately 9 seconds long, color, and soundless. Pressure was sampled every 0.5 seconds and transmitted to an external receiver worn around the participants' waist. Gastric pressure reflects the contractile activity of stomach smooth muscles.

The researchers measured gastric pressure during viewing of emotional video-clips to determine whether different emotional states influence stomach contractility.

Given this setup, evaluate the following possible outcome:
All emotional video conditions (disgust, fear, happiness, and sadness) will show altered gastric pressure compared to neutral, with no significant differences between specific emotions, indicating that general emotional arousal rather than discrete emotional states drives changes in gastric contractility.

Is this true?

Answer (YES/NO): NO